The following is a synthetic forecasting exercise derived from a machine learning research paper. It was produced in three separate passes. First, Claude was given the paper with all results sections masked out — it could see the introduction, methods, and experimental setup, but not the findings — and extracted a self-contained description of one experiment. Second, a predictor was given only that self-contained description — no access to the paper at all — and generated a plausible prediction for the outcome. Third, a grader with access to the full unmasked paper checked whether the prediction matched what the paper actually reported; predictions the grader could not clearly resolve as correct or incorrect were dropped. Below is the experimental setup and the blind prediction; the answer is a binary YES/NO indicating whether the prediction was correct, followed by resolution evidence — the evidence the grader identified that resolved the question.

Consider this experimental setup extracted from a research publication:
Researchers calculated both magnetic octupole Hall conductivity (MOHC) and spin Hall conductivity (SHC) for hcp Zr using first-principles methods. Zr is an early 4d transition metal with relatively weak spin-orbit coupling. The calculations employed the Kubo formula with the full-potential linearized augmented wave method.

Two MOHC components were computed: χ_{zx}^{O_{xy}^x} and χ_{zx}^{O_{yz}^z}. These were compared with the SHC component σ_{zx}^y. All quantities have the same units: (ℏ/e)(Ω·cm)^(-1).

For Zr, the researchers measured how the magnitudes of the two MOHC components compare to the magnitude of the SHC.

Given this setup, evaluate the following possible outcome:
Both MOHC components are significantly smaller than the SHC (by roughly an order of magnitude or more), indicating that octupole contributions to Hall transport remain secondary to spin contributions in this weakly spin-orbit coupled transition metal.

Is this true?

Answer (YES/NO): NO